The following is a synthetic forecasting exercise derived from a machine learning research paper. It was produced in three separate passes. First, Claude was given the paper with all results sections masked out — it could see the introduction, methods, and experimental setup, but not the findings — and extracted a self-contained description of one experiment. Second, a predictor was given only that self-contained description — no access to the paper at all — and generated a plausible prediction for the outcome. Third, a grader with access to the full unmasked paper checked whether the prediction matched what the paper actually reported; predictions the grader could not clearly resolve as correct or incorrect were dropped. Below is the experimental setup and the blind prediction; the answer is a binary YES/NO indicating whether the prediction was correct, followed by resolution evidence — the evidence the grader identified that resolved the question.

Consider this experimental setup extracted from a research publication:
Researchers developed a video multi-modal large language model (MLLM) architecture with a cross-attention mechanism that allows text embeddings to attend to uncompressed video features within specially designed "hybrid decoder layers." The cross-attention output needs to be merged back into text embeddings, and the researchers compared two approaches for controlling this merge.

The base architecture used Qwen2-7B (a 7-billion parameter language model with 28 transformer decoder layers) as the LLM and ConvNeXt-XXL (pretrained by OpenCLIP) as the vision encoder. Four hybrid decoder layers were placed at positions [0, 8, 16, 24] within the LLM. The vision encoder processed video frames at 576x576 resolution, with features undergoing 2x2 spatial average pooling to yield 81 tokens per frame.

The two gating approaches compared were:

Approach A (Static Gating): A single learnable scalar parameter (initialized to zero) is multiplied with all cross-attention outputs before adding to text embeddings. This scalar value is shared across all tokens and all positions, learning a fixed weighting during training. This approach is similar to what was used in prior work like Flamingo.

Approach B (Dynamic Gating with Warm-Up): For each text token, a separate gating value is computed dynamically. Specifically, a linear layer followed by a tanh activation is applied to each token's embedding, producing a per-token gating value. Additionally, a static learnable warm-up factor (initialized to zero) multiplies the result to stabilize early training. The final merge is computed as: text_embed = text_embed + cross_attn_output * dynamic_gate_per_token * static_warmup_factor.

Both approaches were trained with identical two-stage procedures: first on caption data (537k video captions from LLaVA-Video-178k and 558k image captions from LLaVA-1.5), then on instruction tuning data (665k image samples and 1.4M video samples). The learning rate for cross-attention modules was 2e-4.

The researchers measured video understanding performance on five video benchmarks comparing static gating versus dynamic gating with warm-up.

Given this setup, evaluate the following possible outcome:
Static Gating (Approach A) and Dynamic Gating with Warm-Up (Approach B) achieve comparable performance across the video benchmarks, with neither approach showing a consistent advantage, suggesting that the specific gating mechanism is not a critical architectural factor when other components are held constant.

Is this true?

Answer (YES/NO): NO